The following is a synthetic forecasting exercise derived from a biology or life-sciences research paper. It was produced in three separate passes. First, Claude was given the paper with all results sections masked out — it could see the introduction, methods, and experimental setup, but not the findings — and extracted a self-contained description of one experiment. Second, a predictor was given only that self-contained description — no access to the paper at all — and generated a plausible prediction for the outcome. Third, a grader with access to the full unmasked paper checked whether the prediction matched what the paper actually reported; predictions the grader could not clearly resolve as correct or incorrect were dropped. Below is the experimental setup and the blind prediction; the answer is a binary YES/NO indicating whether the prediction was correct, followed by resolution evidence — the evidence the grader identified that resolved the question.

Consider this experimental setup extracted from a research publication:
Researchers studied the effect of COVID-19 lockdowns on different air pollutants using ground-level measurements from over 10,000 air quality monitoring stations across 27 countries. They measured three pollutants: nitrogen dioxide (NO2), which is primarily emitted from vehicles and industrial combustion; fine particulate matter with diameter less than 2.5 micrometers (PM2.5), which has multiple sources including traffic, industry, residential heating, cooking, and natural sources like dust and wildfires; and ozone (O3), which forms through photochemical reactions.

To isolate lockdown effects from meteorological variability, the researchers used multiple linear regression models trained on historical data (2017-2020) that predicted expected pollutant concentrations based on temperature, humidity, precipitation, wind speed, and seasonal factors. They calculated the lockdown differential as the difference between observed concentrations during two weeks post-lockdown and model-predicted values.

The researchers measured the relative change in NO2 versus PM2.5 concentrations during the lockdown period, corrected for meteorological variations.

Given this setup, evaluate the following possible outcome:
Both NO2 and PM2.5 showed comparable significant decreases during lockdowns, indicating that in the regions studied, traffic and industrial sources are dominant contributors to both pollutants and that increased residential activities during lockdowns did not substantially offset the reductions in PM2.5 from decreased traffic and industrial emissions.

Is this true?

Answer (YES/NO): NO